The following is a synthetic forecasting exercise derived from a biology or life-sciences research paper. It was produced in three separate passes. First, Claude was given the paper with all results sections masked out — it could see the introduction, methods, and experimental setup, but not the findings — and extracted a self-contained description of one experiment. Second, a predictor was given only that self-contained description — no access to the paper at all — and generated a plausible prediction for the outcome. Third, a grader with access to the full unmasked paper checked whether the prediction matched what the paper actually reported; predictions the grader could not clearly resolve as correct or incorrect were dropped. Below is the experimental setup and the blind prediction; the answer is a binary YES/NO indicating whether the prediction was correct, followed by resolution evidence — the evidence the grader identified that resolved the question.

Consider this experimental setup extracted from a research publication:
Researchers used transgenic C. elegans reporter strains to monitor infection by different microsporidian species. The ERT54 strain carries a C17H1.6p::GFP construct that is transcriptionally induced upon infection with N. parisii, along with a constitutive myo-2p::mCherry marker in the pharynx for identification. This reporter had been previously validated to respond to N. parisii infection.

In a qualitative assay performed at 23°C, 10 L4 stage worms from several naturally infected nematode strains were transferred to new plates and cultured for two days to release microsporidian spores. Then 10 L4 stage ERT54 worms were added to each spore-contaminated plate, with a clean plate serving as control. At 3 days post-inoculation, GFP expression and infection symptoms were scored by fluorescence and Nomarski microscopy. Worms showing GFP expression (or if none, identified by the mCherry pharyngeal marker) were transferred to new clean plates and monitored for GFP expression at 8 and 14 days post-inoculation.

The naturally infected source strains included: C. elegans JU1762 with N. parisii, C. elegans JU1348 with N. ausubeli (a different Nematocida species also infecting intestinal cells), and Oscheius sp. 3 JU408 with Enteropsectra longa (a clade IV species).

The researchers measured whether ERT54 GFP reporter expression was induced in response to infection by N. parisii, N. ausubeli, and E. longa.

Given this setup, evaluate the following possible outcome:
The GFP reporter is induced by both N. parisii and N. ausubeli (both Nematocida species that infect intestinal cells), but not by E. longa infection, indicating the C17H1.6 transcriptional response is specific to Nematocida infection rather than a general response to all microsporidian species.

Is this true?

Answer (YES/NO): NO